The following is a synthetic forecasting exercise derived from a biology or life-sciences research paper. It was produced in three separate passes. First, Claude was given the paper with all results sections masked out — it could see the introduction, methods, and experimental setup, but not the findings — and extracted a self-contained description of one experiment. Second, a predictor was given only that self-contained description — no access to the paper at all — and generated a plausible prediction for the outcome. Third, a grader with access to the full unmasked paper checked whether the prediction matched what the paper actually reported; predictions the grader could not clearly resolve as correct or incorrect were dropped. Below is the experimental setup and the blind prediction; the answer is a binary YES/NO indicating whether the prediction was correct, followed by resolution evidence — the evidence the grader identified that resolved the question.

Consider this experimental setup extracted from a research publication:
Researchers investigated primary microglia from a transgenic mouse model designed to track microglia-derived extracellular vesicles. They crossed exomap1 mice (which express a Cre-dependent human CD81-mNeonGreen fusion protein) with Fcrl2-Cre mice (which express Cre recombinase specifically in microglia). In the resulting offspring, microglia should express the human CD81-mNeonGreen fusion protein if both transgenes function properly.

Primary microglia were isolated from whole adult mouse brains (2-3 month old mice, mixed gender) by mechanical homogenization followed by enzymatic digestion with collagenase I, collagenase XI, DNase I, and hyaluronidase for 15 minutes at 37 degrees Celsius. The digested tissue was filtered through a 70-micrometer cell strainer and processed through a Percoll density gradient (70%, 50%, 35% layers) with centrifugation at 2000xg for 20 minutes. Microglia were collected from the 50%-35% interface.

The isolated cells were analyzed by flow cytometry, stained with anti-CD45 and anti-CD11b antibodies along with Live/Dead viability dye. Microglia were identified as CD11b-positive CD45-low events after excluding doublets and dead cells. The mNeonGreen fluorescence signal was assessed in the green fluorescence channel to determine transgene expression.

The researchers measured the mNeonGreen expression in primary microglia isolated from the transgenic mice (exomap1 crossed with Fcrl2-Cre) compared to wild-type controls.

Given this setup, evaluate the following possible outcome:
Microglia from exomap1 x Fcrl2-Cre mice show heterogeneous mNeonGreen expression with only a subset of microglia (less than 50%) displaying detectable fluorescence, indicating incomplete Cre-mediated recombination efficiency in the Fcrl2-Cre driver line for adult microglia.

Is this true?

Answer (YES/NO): NO